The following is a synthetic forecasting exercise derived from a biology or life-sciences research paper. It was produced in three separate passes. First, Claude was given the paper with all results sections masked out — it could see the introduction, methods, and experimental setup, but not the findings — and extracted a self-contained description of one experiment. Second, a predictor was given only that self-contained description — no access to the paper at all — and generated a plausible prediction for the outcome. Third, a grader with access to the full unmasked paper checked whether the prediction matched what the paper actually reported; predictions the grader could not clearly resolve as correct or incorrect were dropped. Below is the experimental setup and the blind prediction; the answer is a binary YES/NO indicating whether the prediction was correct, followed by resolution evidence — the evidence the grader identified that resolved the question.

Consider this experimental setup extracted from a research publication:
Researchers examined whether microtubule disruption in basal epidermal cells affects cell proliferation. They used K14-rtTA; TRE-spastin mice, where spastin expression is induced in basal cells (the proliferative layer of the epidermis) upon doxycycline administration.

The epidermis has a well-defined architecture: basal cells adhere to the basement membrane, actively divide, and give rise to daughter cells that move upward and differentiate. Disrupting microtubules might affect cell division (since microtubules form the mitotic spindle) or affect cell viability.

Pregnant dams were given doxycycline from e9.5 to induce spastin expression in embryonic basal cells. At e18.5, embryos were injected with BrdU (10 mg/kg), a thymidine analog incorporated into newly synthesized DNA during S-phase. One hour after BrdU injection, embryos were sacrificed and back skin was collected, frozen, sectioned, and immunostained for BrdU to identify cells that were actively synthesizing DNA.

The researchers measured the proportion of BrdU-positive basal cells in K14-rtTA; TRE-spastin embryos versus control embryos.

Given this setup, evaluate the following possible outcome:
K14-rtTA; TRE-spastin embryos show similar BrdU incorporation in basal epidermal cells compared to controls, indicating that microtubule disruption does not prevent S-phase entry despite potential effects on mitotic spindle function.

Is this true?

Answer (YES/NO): NO